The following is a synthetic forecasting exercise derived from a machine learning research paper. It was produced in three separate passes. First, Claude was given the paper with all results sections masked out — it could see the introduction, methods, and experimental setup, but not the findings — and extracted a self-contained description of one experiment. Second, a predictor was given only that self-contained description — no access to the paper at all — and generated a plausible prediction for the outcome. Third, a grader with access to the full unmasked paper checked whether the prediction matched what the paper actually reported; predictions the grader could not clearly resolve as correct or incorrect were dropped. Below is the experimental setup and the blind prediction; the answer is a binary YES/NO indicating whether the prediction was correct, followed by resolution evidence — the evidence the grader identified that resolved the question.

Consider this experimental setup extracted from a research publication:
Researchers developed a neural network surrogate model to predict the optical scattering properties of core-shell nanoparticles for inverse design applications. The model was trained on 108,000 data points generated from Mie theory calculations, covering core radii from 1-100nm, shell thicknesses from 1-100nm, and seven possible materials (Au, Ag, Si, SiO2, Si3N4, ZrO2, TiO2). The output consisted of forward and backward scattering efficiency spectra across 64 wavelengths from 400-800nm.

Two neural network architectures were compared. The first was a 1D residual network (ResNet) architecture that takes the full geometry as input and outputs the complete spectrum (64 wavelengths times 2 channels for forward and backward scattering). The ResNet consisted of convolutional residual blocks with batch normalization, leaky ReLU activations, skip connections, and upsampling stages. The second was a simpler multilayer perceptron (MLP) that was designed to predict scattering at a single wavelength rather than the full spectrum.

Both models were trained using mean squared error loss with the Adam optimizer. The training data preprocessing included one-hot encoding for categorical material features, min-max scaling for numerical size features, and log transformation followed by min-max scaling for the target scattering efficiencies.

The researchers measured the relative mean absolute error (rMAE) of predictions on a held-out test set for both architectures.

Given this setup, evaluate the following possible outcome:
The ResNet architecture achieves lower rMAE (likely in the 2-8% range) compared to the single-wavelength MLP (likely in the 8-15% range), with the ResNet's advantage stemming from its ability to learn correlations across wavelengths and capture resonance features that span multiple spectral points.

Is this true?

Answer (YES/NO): NO